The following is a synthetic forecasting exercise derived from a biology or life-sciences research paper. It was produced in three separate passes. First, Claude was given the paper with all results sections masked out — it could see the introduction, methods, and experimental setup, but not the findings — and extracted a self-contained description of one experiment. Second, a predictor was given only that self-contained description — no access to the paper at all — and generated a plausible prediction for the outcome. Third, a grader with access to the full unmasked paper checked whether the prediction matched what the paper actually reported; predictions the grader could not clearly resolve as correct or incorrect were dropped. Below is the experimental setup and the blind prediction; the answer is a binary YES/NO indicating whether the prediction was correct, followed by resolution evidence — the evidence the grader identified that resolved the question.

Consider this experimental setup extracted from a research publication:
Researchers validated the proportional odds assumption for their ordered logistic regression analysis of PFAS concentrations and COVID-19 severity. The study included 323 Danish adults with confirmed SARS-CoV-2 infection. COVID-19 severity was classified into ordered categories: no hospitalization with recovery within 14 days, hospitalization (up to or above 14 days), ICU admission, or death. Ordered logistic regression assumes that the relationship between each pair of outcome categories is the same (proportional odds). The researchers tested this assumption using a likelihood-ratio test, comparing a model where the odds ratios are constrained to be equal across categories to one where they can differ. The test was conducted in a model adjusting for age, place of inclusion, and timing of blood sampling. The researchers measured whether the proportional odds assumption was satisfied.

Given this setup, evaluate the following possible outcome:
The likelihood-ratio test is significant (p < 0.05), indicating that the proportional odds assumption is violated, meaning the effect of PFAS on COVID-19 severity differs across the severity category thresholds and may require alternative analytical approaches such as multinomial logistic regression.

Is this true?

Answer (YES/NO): NO